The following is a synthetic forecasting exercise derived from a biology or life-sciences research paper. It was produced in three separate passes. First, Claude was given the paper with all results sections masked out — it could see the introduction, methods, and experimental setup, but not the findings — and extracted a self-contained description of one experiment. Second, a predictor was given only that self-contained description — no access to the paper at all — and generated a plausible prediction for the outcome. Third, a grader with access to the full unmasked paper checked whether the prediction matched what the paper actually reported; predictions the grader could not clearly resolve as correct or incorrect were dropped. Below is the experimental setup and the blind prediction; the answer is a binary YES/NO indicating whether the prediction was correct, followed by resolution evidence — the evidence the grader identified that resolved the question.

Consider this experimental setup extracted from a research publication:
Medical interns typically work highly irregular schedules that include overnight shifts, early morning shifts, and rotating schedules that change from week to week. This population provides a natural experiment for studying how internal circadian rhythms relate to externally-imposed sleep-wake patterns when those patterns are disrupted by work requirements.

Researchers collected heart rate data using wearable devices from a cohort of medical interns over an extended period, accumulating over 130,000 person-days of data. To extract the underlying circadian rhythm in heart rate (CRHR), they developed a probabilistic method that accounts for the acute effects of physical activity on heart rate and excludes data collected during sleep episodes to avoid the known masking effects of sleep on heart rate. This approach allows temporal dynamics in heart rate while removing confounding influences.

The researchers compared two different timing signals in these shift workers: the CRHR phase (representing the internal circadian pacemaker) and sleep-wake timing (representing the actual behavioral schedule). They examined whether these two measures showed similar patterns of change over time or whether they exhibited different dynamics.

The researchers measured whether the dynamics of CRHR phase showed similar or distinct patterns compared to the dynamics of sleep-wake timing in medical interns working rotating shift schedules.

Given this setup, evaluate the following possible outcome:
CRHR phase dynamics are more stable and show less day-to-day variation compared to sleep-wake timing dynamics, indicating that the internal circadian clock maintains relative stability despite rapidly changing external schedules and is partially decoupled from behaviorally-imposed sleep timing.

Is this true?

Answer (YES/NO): YES